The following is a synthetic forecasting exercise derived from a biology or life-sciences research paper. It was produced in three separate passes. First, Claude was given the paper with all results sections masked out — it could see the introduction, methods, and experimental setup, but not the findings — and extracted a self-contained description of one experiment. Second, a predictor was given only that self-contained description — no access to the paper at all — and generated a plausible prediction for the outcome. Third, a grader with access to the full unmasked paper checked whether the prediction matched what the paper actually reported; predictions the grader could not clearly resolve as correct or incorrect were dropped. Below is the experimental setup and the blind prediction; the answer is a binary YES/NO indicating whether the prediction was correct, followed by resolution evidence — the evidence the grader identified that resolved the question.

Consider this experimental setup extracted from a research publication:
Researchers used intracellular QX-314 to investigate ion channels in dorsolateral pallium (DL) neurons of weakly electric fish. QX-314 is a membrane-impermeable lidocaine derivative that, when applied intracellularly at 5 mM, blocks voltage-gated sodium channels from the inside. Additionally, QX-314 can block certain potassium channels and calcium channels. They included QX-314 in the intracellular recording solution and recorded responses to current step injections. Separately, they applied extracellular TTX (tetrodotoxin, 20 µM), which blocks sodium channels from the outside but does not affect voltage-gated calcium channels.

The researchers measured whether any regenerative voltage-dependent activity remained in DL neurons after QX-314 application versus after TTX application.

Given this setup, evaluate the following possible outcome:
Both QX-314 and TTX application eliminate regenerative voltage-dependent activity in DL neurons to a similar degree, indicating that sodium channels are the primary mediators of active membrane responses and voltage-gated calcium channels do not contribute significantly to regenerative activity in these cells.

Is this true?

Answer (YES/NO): NO